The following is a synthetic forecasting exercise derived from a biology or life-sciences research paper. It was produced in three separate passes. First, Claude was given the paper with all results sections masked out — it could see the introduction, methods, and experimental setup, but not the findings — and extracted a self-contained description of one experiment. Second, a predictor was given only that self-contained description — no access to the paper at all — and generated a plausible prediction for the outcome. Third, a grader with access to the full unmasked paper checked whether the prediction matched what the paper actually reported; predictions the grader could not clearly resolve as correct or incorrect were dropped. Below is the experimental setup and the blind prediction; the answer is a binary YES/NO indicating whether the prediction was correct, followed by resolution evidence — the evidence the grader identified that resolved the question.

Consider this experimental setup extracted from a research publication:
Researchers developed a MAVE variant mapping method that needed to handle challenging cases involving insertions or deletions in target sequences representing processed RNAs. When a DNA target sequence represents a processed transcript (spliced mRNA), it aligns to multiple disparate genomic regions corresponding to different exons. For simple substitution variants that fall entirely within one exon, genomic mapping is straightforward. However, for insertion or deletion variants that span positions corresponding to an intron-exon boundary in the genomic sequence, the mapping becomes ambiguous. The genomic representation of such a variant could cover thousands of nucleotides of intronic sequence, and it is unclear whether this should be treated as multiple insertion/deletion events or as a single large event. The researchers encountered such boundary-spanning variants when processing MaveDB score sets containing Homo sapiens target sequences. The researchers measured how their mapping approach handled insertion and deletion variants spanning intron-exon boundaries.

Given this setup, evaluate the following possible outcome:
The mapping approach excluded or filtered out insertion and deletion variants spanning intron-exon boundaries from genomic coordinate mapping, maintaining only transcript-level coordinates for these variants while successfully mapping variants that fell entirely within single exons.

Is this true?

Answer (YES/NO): NO